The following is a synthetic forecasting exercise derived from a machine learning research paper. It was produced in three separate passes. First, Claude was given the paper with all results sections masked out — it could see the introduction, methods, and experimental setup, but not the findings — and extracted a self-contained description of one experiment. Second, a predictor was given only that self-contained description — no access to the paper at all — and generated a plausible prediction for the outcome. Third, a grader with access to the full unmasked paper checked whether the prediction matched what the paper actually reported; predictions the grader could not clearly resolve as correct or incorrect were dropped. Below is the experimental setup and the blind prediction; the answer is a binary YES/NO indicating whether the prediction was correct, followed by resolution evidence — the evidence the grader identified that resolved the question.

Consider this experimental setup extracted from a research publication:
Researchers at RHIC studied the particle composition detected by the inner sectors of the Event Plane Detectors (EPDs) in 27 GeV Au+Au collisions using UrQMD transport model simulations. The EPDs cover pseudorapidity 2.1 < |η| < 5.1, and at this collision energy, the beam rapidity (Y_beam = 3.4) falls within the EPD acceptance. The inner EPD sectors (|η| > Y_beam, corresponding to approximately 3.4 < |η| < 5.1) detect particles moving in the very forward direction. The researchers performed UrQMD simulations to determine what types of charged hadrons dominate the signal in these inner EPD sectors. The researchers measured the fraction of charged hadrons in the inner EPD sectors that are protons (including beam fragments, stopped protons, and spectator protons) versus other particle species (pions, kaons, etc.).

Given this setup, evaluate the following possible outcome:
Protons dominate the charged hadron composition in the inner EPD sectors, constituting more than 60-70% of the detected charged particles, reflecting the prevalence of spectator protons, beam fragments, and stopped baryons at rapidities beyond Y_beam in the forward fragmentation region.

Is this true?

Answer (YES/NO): YES